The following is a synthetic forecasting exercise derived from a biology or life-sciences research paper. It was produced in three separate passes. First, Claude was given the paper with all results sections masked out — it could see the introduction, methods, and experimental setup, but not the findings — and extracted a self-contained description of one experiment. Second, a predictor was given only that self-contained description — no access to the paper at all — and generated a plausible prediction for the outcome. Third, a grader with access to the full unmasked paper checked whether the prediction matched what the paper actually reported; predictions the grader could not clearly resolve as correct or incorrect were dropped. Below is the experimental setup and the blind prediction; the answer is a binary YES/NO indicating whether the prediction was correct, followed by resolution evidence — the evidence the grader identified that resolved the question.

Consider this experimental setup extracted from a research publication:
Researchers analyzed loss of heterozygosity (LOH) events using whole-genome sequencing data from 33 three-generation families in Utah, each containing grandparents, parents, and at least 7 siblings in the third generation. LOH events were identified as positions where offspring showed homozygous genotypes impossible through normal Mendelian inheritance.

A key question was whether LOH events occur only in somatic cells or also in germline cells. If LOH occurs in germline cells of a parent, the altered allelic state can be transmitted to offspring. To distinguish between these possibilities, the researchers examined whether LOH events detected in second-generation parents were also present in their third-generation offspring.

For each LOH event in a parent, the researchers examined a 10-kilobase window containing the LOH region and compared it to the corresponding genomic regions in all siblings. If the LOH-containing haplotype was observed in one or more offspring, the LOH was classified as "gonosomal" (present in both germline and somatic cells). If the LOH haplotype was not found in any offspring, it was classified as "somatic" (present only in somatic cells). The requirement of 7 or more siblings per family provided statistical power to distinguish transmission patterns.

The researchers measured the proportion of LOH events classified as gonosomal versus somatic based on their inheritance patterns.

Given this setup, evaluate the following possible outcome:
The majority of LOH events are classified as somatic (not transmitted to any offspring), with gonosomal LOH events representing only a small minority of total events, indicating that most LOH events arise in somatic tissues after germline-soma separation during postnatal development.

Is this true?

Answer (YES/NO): NO